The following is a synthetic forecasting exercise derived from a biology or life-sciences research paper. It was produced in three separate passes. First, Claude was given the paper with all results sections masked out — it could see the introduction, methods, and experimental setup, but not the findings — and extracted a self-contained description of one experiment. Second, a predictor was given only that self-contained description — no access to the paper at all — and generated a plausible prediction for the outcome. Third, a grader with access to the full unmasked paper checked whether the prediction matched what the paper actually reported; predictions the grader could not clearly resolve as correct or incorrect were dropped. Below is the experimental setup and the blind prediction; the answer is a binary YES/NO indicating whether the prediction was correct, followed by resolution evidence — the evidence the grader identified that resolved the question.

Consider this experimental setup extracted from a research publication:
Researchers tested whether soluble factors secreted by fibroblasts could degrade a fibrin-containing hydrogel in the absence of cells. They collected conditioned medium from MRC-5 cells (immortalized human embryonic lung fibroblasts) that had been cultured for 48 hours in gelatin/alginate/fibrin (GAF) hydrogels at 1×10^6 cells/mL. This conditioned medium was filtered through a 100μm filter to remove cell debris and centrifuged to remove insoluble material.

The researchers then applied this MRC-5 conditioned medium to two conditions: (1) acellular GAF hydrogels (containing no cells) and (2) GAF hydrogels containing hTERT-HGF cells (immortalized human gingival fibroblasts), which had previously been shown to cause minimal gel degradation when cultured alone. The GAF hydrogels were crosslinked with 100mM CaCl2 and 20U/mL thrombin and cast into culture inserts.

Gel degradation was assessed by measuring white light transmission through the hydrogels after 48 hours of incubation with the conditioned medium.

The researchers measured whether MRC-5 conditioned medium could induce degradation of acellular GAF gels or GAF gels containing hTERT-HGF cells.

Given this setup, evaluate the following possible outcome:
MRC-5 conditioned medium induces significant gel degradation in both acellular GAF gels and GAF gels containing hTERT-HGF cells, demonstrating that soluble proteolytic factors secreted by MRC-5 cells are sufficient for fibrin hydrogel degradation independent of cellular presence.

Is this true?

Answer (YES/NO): NO